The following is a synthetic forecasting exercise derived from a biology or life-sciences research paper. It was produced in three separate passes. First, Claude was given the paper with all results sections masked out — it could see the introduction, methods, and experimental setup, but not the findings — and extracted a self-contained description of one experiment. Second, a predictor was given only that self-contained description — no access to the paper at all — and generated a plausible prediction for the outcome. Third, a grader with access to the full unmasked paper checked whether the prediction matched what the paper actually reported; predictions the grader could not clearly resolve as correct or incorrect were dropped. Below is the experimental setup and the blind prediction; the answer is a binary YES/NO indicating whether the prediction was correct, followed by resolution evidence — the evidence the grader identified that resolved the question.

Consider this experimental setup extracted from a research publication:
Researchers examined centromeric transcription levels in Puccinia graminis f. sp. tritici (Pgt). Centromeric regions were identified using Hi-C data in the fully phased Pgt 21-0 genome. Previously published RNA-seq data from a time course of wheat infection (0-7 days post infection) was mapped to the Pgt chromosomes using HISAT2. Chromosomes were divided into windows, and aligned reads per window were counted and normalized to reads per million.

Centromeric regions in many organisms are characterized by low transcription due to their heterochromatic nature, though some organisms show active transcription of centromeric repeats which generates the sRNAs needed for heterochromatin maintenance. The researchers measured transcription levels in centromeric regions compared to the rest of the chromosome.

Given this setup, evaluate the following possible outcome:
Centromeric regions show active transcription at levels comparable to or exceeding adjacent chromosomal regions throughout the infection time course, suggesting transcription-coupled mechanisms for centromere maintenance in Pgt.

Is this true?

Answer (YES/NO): NO